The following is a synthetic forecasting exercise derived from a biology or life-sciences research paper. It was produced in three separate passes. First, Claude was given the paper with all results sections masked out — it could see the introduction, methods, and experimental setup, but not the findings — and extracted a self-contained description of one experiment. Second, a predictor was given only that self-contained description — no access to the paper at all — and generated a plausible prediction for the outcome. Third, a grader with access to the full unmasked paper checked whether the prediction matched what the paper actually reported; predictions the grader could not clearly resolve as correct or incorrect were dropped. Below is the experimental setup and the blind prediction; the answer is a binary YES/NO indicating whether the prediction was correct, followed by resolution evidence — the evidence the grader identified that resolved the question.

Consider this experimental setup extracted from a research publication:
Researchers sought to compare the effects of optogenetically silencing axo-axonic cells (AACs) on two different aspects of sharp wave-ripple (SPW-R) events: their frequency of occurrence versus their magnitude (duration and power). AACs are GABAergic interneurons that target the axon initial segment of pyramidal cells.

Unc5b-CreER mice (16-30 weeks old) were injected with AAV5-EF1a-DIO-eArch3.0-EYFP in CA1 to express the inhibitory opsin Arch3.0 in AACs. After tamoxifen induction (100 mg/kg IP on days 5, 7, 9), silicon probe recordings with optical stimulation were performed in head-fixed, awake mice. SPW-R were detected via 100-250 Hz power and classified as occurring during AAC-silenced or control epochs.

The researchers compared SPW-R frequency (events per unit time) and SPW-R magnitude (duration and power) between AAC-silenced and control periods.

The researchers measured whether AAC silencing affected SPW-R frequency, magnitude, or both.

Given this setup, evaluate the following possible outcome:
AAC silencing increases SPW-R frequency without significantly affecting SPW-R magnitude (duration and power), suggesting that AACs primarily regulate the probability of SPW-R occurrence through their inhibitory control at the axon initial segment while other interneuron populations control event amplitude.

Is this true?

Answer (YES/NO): NO